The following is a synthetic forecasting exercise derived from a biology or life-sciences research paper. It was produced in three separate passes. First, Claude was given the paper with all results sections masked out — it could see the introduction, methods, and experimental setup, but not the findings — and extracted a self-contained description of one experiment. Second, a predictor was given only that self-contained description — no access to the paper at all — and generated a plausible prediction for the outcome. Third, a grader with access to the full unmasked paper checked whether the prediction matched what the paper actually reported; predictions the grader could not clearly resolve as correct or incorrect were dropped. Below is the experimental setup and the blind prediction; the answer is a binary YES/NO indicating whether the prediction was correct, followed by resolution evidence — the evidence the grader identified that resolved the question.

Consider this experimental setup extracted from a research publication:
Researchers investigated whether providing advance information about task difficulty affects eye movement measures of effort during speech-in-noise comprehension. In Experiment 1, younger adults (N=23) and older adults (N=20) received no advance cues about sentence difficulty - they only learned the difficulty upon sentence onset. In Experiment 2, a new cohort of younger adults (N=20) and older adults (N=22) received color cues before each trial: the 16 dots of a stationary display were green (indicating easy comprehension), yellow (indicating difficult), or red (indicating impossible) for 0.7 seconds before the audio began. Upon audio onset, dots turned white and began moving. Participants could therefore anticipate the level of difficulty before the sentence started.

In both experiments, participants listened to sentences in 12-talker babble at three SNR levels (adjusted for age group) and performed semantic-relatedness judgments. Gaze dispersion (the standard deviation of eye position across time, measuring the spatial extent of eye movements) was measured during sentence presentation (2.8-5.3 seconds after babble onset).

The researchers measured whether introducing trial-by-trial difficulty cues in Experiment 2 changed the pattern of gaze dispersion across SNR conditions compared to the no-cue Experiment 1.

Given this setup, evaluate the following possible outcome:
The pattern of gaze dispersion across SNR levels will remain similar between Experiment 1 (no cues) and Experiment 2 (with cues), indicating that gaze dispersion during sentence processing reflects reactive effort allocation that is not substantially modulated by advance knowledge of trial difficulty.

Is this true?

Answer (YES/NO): YES